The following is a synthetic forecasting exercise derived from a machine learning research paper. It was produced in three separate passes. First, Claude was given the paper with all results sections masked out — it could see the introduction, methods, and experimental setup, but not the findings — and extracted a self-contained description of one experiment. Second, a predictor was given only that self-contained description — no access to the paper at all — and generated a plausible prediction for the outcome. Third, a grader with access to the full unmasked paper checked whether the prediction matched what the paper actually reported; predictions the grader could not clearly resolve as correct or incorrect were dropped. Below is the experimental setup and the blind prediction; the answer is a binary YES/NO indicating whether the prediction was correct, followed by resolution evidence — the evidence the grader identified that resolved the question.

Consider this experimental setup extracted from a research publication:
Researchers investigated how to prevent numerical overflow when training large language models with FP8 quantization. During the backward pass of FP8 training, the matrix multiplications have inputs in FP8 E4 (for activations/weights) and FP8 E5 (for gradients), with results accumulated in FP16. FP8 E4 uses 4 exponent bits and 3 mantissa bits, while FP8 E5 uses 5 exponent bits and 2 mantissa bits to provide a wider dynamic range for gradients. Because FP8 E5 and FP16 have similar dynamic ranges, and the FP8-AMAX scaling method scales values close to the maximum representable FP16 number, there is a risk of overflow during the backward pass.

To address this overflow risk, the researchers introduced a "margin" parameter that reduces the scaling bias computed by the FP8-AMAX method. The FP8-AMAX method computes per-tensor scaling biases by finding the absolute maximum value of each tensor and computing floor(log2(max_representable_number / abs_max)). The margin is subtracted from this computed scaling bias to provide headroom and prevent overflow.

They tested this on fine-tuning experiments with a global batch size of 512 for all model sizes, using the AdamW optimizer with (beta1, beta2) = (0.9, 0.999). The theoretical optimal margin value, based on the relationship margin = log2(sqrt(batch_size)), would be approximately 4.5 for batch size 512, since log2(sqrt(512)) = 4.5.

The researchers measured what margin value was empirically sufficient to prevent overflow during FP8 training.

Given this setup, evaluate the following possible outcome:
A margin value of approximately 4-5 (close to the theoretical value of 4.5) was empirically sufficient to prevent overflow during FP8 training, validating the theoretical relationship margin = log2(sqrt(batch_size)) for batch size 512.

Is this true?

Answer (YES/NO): NO